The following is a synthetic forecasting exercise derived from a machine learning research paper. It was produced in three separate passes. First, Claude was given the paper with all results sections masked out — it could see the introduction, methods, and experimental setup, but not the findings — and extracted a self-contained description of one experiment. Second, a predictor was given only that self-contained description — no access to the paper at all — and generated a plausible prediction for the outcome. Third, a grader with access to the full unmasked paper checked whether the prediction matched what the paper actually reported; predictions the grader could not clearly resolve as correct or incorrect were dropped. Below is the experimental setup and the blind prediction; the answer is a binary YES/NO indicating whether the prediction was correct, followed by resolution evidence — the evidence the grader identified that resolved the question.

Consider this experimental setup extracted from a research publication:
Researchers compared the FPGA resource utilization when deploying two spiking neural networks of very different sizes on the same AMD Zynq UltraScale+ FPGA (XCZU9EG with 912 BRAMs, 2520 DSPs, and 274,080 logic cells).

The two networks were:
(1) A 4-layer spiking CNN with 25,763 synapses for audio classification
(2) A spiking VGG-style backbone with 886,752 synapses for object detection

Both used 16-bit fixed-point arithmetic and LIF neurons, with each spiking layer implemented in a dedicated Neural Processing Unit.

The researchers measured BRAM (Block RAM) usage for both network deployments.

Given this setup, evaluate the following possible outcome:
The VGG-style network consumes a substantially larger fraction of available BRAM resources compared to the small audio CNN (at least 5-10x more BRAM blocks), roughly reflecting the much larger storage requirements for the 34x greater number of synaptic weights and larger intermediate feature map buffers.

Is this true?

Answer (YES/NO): YES